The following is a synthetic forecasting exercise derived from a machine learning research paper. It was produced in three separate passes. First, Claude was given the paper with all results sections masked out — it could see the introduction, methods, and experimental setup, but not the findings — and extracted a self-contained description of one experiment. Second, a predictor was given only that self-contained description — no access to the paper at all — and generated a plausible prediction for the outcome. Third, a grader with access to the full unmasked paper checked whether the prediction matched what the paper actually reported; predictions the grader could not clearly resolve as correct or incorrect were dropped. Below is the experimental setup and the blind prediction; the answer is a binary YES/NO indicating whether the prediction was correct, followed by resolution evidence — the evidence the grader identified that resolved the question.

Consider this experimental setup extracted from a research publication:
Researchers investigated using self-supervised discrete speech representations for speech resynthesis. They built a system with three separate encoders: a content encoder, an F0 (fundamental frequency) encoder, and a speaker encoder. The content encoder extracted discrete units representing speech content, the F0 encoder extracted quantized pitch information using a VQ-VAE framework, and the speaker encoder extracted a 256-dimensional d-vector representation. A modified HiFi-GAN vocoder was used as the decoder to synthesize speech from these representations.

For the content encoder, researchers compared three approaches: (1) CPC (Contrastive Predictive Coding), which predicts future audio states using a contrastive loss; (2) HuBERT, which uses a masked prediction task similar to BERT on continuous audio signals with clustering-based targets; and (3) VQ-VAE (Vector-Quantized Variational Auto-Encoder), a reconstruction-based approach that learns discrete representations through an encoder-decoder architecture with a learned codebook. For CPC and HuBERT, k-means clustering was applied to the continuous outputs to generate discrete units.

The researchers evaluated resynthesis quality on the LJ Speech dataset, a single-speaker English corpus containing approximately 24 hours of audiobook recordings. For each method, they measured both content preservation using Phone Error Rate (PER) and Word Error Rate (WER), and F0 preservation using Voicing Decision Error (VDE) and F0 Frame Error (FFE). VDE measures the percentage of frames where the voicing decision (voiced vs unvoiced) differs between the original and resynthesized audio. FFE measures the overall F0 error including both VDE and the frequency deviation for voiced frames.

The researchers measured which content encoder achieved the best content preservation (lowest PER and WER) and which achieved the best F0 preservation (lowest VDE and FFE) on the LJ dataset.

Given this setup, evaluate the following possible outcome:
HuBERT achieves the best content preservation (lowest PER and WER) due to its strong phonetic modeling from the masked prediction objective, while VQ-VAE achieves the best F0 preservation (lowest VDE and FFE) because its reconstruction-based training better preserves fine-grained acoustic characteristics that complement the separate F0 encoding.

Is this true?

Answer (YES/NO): YES